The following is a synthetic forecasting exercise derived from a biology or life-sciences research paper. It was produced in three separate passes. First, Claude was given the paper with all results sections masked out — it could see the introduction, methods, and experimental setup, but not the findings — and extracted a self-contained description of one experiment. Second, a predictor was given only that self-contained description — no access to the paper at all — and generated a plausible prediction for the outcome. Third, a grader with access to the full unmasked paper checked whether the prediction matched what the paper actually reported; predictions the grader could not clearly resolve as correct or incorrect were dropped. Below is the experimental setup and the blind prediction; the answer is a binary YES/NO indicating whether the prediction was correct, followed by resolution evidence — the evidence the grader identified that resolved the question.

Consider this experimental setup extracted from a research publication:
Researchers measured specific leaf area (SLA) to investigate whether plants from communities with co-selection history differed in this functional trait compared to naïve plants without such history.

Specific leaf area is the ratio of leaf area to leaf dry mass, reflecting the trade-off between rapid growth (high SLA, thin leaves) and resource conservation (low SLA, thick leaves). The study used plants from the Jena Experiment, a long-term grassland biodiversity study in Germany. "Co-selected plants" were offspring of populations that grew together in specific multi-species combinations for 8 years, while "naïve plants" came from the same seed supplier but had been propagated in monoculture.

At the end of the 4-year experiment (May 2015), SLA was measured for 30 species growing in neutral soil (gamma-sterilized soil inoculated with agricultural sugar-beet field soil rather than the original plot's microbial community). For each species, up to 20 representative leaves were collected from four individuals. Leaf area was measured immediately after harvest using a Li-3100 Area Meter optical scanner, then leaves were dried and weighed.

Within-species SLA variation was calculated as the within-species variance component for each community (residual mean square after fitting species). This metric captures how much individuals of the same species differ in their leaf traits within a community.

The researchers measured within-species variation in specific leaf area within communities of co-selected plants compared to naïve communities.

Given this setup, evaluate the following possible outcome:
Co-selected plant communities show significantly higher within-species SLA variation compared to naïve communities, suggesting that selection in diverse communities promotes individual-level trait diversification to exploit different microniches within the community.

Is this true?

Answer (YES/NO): NO